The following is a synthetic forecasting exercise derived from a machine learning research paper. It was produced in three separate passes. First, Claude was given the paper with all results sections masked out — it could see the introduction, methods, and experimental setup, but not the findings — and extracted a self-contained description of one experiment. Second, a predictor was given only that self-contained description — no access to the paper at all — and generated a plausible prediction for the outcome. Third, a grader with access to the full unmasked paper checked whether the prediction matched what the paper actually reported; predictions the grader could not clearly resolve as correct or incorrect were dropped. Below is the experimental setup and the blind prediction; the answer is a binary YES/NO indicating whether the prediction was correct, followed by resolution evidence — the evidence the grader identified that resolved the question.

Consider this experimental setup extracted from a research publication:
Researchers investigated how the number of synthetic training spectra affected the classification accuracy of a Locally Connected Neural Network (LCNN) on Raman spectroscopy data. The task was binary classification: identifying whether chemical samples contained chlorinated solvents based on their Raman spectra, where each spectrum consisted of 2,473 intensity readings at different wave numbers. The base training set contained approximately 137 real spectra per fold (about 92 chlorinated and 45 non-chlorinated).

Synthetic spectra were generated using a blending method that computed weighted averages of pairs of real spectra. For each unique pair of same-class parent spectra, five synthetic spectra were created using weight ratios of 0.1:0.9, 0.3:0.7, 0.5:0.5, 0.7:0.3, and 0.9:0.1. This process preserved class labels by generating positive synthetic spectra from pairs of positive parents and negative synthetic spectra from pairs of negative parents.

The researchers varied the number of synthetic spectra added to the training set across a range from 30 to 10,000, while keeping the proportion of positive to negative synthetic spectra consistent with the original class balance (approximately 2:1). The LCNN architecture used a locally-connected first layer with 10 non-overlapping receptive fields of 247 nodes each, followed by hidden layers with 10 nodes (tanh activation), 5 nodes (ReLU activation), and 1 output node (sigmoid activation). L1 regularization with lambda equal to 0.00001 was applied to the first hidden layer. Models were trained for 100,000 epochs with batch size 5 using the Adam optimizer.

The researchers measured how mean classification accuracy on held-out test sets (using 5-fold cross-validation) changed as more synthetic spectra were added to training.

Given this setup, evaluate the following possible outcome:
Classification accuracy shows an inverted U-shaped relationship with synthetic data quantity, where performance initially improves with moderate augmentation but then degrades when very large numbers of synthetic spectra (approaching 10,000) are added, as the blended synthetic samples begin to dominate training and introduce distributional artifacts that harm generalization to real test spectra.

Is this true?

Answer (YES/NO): NO